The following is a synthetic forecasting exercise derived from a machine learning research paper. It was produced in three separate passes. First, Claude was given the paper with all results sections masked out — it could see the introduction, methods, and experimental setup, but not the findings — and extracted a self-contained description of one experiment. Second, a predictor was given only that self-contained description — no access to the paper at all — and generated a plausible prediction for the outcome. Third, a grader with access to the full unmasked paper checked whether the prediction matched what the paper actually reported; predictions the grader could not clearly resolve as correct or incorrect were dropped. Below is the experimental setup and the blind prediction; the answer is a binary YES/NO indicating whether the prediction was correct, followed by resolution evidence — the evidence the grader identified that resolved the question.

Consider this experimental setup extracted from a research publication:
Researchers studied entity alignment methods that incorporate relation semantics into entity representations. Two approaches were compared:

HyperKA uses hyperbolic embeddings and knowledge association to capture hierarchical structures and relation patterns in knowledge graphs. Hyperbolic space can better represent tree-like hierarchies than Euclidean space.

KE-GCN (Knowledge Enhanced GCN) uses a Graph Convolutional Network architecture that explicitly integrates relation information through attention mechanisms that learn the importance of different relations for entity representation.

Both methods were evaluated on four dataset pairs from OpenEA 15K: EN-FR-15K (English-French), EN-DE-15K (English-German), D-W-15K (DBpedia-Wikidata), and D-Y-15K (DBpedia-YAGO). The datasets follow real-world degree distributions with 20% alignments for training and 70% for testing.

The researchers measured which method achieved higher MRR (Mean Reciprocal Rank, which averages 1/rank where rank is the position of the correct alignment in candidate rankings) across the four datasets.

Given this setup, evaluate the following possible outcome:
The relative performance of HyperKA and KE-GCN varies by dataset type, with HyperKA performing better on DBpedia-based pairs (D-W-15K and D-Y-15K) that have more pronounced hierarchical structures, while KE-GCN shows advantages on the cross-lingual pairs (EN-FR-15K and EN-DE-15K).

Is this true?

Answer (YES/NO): NO